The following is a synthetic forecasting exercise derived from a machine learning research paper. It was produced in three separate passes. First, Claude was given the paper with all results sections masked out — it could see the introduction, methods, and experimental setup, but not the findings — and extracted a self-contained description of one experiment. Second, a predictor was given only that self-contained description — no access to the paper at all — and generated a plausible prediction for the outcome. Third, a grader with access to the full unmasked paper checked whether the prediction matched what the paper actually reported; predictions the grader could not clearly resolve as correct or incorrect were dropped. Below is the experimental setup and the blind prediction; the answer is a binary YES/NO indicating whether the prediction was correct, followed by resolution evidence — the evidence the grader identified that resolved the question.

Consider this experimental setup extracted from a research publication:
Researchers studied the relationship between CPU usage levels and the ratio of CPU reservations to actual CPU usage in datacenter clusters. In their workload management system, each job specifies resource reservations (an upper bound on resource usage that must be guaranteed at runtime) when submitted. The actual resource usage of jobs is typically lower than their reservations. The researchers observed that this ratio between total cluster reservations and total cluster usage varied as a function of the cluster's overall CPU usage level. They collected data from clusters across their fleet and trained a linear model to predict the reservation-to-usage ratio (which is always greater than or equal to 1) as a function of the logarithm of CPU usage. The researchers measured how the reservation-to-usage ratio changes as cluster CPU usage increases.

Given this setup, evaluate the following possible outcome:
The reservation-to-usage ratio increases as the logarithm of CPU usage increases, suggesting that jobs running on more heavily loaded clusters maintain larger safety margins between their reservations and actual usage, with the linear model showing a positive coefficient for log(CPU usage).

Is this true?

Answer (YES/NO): NO